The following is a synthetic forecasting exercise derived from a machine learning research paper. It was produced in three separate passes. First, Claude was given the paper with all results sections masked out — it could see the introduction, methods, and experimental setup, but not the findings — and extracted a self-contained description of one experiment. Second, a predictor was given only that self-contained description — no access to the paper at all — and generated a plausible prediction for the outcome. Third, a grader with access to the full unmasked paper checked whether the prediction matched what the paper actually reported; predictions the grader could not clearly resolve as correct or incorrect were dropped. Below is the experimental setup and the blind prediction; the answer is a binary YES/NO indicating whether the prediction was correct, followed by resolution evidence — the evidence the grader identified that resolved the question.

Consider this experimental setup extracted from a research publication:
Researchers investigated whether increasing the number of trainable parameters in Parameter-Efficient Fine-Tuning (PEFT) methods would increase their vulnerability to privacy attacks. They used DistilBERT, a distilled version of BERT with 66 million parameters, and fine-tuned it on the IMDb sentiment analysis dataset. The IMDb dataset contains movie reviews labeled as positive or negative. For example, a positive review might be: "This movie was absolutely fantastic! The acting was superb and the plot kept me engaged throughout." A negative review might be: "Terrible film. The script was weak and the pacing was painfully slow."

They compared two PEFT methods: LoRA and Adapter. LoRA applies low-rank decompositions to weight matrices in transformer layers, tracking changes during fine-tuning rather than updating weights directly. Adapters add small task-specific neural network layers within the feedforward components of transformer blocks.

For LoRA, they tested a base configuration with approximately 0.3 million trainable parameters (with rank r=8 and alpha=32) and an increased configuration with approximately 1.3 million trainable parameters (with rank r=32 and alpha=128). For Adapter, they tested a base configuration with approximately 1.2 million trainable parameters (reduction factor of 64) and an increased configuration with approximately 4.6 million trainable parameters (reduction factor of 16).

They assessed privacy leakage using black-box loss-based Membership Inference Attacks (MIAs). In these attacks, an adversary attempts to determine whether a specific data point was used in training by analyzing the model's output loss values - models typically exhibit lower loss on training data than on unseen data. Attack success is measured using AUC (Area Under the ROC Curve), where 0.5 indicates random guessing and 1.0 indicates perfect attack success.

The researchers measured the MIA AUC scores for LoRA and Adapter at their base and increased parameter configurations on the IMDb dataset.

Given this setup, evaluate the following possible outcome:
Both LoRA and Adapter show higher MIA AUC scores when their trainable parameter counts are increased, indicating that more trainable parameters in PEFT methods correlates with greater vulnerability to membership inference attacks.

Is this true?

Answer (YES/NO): NO